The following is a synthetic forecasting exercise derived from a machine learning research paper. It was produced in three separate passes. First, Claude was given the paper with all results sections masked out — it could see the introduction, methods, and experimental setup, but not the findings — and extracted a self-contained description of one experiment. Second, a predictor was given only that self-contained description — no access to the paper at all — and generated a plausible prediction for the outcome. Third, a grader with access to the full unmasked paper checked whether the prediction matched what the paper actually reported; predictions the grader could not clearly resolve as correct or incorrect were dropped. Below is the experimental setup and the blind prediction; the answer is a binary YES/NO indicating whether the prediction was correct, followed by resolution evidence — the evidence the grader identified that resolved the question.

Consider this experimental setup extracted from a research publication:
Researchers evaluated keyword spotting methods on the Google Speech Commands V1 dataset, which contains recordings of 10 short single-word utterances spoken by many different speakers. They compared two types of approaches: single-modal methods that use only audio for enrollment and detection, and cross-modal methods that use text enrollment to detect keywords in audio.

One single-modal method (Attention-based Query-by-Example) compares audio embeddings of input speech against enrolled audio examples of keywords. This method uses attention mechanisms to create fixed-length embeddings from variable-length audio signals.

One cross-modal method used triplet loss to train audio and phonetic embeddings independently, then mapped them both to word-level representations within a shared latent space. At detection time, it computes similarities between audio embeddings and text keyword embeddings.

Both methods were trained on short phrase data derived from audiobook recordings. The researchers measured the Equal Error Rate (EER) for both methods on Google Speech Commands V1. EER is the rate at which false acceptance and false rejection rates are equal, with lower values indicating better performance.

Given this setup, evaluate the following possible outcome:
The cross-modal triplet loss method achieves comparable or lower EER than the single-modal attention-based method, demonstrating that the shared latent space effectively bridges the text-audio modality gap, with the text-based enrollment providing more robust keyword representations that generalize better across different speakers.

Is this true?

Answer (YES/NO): NO